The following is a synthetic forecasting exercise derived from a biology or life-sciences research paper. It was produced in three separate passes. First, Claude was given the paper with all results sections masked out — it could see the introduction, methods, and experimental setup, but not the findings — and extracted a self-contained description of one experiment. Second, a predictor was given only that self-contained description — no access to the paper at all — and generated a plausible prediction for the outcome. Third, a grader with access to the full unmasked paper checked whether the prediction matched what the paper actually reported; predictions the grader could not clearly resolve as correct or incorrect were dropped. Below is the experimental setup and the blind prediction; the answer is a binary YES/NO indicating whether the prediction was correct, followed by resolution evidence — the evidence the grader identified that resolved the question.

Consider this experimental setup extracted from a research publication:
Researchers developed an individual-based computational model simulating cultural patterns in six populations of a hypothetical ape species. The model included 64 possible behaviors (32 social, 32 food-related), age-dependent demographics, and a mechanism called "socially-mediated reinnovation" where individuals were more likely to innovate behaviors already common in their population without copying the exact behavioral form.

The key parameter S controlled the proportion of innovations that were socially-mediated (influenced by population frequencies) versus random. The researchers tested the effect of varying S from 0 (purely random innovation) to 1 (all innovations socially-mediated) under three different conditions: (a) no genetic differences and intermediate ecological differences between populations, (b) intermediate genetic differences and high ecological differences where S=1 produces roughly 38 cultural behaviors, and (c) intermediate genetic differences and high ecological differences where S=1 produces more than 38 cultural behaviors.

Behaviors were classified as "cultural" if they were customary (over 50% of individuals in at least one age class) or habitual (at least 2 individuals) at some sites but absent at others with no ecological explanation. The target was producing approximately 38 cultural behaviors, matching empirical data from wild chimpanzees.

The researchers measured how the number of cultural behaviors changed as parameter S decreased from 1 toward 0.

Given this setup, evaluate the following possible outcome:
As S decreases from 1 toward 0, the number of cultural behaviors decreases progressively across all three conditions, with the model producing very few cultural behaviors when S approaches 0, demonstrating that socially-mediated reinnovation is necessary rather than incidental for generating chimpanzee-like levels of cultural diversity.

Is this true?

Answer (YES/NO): NO